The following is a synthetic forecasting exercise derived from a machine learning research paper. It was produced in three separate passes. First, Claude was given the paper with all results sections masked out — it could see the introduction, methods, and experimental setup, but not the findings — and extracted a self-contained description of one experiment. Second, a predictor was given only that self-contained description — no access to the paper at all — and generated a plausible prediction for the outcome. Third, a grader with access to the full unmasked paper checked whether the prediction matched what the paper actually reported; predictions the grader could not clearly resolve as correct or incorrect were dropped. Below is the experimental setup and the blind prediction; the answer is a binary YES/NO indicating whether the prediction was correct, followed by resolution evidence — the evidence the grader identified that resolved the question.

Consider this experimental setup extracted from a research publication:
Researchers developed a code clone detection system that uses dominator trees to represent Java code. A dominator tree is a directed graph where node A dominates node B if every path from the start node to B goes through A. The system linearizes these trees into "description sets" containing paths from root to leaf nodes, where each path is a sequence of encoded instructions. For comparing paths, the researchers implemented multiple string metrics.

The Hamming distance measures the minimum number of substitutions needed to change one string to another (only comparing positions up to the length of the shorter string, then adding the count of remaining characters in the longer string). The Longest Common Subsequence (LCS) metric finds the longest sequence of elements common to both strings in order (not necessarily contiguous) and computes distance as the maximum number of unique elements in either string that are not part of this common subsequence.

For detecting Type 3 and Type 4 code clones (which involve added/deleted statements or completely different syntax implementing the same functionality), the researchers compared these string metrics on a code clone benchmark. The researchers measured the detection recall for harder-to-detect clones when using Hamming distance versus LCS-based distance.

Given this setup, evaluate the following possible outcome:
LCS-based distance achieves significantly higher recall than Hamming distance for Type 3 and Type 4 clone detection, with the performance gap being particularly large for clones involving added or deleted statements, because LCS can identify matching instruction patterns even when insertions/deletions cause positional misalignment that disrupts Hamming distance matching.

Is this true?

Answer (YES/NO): NO